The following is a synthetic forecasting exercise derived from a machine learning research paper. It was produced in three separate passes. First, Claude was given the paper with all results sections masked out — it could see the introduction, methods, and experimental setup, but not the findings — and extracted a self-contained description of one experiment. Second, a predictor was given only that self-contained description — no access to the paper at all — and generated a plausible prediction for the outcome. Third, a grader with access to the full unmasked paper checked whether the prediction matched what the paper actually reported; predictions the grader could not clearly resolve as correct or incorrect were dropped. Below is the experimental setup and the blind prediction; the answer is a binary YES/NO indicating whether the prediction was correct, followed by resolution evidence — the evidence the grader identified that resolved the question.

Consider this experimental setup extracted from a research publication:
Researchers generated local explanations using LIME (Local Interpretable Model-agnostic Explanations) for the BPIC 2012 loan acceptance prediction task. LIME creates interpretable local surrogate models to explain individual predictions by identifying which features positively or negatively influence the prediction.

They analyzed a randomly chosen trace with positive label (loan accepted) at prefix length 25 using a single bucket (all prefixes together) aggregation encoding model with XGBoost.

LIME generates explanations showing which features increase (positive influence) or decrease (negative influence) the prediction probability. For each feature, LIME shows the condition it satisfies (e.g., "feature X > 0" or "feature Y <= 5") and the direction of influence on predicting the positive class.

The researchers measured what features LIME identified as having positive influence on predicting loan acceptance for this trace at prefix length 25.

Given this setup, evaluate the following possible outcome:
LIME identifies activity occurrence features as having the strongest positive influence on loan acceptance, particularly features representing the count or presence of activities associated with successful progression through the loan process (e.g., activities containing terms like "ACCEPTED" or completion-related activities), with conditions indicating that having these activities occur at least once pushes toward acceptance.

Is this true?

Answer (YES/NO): NO